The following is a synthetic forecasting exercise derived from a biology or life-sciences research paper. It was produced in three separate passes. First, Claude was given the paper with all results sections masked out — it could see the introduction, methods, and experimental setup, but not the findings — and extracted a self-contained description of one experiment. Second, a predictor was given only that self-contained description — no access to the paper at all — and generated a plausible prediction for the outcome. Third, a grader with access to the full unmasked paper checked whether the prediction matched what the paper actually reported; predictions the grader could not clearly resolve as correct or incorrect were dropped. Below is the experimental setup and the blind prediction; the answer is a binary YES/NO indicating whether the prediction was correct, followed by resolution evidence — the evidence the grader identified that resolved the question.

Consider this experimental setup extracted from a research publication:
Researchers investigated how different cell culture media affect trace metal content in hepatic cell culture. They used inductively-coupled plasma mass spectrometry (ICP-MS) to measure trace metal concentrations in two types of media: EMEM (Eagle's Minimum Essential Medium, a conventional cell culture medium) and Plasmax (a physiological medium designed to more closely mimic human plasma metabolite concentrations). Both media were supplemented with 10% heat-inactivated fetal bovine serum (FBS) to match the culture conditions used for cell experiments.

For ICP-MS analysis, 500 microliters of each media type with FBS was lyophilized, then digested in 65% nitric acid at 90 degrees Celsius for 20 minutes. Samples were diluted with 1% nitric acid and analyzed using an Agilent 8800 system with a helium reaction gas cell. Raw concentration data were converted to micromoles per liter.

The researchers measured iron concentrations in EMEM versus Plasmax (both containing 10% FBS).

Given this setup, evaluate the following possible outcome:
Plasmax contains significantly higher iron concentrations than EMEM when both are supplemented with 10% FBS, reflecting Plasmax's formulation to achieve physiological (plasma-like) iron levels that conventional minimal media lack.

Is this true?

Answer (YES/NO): YES